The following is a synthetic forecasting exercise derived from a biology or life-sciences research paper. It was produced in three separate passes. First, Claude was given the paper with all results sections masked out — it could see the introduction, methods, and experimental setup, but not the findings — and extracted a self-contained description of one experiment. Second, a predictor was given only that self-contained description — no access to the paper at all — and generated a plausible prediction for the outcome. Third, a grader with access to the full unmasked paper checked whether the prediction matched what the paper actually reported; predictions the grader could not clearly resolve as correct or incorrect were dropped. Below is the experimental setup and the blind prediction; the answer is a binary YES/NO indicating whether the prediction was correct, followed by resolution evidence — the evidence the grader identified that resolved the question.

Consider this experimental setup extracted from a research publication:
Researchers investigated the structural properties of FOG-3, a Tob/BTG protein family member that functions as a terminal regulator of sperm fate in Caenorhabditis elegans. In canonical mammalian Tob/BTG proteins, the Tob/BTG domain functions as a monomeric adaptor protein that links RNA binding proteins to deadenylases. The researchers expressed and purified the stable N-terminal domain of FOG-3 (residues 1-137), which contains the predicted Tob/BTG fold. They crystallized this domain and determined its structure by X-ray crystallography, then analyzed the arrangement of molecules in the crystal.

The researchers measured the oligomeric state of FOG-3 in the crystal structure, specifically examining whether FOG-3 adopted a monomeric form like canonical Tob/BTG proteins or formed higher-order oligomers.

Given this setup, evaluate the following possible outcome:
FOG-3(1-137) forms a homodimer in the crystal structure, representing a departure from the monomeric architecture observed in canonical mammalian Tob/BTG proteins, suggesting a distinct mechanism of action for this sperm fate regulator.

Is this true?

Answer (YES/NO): YES